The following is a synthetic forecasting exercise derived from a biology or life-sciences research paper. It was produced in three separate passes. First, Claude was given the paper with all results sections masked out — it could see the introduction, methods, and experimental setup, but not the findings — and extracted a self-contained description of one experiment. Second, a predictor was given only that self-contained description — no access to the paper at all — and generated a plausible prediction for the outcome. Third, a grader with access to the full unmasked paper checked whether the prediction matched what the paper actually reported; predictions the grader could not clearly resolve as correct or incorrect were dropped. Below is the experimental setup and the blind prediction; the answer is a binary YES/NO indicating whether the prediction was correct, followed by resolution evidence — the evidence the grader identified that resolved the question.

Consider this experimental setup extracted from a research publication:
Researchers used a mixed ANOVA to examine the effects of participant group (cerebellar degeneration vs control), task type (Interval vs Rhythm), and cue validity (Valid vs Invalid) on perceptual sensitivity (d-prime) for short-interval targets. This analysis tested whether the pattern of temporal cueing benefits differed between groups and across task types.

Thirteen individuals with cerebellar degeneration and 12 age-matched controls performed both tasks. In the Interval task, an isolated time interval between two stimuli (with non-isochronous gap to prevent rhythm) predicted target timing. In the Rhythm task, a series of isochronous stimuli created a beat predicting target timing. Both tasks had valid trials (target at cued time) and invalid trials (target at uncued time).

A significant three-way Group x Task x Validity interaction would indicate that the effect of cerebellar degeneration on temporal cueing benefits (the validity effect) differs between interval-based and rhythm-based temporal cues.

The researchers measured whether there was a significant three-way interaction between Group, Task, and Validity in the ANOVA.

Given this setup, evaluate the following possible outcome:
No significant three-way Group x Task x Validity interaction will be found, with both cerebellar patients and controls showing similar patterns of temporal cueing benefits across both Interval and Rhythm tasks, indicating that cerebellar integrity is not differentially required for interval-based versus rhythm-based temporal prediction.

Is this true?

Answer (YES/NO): NO